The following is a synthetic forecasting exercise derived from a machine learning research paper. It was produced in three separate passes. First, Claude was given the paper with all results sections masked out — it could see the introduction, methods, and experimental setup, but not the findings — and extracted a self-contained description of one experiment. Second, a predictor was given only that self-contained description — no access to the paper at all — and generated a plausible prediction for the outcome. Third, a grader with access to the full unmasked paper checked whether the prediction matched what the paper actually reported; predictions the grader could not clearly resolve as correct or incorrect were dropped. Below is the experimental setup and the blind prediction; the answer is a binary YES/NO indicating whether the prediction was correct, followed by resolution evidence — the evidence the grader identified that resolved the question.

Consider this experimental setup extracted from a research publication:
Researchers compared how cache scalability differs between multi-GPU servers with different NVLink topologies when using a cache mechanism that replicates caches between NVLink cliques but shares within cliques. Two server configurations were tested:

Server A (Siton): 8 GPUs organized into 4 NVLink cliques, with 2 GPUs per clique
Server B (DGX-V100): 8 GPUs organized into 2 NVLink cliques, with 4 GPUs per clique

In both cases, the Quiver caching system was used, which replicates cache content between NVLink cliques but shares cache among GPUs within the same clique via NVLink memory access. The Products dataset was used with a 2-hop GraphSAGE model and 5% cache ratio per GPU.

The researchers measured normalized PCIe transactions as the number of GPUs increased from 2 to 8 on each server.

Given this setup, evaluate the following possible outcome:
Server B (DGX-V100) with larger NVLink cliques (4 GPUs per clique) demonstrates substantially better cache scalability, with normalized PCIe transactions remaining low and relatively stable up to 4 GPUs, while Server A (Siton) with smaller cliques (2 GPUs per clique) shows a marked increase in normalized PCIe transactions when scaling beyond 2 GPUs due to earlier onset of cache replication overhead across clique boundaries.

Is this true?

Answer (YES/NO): NO